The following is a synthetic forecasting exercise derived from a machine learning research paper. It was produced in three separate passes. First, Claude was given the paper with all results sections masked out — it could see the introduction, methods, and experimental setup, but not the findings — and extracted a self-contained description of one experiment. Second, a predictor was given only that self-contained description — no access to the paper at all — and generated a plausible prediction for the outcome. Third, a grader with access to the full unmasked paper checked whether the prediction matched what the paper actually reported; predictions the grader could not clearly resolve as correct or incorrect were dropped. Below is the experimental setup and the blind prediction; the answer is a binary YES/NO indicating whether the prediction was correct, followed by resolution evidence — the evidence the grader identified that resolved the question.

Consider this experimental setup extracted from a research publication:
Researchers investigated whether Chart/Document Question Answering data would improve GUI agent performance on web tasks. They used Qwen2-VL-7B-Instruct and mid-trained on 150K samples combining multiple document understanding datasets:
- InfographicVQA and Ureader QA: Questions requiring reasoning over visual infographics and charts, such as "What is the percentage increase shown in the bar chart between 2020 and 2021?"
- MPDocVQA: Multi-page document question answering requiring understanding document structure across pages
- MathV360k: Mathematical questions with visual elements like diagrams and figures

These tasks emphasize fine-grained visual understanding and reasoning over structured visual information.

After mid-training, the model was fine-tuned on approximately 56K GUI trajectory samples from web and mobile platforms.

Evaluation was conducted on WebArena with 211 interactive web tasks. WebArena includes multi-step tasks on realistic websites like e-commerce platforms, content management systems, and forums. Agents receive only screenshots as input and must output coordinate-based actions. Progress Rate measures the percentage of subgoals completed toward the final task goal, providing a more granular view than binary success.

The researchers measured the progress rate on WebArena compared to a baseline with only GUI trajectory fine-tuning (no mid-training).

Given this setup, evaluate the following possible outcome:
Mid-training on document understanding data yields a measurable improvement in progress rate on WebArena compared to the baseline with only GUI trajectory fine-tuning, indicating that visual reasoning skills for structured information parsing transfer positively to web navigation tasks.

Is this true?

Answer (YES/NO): NO